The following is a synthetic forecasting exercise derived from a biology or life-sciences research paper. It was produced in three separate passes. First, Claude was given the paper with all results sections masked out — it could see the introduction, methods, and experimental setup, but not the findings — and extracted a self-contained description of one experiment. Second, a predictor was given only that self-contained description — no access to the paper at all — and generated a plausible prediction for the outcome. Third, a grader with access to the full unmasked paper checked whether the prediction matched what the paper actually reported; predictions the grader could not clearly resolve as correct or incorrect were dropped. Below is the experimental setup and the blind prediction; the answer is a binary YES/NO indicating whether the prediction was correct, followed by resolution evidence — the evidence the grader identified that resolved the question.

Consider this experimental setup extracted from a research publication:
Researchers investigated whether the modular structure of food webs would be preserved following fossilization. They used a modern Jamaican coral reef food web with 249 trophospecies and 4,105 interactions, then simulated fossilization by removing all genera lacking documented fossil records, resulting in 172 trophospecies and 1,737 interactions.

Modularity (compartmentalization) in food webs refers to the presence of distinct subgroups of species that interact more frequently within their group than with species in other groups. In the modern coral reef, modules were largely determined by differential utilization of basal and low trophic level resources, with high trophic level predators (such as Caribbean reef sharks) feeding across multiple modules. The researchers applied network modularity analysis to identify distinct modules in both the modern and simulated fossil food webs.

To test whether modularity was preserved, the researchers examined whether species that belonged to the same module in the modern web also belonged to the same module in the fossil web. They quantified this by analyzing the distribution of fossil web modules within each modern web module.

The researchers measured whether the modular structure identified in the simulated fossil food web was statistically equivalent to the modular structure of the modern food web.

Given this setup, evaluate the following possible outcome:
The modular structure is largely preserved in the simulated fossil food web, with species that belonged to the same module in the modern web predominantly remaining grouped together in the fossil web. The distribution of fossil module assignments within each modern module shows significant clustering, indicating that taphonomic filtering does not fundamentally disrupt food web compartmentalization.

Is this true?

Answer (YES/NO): YES